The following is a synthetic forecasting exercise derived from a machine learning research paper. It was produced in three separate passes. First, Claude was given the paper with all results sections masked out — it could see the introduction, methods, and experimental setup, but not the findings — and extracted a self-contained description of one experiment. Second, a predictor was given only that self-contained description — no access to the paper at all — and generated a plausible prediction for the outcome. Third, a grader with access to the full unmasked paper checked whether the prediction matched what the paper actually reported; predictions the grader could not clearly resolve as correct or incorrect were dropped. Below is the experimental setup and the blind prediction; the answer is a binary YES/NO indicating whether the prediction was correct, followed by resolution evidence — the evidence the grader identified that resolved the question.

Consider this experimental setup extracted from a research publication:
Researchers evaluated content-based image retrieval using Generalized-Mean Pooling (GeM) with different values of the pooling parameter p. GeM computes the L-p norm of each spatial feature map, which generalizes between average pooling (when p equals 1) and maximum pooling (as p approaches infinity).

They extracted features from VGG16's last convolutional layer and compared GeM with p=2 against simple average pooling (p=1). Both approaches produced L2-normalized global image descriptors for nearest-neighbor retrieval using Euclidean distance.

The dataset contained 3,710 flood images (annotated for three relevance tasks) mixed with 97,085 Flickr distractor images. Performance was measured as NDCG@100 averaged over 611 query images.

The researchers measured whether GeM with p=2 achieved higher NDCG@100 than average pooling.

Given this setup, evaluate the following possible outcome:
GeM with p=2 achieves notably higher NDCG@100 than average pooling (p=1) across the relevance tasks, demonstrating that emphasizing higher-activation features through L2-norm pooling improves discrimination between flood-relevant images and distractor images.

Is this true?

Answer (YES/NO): NO